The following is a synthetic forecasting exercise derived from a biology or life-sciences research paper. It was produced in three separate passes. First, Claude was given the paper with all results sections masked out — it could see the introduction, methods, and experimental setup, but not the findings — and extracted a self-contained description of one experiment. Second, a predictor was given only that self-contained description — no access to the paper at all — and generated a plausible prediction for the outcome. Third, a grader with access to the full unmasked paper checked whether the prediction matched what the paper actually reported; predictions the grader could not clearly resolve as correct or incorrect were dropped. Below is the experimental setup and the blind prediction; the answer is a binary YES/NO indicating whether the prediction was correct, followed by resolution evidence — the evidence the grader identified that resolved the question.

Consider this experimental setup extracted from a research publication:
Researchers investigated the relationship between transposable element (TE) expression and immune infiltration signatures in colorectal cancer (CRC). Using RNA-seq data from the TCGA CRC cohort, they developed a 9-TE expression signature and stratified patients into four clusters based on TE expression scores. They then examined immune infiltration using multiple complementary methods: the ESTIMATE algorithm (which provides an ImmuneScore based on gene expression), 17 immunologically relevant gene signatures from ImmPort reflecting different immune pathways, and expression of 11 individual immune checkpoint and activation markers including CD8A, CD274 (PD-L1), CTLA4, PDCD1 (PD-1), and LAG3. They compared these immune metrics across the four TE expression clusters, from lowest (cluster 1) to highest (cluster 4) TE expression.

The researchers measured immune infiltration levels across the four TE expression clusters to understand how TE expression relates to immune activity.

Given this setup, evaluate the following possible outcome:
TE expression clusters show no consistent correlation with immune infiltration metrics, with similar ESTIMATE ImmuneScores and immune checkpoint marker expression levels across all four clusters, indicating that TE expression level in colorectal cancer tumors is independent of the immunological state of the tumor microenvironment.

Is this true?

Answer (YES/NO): NO